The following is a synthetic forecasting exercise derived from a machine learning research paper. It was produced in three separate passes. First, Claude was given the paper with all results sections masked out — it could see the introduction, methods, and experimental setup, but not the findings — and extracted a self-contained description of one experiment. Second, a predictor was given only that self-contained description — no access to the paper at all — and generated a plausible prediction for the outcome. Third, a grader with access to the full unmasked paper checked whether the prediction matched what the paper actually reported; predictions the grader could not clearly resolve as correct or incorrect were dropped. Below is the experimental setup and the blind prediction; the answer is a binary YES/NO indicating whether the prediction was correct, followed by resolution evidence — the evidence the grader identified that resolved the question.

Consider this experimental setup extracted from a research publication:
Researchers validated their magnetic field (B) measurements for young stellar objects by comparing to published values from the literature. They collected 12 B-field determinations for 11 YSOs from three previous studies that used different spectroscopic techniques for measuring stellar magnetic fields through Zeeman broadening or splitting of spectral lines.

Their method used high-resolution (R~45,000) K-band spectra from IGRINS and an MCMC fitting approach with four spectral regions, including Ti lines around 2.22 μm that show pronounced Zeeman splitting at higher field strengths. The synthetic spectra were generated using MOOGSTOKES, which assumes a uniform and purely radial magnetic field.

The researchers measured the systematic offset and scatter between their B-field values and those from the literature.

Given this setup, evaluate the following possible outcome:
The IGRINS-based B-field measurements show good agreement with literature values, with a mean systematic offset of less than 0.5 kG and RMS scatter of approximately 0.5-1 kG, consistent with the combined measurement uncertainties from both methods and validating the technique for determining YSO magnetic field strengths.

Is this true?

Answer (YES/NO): NO